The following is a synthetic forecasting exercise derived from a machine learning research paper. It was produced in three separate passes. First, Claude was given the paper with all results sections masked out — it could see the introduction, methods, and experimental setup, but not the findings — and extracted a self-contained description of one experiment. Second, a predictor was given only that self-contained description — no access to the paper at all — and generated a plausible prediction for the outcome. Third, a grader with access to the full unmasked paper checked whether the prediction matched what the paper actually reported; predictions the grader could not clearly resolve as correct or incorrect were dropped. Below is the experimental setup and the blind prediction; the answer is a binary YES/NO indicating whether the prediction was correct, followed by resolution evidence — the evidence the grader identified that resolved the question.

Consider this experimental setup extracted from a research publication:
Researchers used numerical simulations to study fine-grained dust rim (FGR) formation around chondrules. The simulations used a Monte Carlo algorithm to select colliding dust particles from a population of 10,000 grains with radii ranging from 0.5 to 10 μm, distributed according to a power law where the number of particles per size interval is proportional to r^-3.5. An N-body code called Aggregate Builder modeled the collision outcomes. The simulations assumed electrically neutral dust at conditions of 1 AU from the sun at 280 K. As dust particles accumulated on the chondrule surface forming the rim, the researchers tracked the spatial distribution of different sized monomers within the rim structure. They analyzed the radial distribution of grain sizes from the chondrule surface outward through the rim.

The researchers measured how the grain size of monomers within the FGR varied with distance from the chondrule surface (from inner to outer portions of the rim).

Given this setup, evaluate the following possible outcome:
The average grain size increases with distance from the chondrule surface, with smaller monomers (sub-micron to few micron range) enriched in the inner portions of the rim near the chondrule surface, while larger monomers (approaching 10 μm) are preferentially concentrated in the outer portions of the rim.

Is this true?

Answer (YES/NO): YES